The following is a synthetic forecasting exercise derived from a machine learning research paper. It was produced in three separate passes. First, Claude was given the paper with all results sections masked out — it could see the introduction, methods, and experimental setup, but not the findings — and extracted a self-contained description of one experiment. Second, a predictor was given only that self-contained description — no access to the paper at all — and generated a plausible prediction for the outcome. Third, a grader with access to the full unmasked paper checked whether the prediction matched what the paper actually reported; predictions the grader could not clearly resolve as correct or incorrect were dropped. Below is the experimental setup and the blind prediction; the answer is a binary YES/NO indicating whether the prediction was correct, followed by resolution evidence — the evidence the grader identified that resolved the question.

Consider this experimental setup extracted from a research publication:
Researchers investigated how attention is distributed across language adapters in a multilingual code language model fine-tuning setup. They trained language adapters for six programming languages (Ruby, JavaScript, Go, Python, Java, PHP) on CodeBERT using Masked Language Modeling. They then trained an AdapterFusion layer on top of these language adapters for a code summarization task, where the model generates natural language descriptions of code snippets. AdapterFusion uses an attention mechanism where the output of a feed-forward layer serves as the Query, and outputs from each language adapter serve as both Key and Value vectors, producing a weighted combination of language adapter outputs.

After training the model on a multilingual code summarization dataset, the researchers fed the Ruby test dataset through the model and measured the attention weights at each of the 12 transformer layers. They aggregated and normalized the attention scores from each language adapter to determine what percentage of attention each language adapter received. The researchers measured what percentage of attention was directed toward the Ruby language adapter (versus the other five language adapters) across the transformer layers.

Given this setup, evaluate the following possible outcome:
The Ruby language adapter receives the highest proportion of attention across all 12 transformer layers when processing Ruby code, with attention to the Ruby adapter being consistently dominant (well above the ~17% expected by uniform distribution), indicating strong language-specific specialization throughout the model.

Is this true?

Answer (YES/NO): NO